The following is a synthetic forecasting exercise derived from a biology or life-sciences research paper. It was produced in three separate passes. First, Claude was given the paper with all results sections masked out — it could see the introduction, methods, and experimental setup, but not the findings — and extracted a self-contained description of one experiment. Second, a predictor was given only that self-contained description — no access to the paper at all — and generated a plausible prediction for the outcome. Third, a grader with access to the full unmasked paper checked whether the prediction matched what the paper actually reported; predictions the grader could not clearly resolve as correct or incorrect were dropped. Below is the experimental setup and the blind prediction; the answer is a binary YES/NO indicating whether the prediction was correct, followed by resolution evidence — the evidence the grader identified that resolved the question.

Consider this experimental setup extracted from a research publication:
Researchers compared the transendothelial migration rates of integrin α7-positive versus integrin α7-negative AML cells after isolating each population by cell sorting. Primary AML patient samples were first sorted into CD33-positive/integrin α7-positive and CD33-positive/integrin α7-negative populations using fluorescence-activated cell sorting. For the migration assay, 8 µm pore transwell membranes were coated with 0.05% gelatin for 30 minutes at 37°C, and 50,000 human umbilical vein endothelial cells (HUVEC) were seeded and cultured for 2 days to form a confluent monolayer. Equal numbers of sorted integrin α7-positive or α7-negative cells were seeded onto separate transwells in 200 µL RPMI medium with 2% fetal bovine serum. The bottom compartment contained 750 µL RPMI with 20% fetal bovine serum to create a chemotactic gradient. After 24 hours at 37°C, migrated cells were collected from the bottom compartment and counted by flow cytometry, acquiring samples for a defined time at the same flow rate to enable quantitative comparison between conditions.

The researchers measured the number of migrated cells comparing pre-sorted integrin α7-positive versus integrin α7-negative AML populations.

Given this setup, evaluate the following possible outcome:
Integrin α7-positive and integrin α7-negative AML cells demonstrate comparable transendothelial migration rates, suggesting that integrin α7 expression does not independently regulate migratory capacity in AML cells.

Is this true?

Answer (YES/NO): NO